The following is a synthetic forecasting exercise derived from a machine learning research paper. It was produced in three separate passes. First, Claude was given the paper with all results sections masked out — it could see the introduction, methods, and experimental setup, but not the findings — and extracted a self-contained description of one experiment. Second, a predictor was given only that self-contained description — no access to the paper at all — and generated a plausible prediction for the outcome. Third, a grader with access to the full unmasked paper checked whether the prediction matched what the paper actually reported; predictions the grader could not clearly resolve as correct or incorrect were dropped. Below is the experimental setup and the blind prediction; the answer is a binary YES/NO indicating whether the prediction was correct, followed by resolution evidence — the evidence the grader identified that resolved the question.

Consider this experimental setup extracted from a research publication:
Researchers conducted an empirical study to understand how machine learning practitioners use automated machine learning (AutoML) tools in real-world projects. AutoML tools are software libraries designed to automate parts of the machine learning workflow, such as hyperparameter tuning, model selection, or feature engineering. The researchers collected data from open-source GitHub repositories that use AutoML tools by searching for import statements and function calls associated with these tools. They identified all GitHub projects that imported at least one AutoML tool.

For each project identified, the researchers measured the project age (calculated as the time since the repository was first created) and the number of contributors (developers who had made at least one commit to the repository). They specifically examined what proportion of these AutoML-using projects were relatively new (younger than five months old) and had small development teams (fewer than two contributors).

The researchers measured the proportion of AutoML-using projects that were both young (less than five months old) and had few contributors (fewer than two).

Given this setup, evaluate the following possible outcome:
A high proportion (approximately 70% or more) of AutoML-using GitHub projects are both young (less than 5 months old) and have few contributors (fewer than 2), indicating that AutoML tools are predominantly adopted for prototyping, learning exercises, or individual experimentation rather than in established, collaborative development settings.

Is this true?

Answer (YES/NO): YES